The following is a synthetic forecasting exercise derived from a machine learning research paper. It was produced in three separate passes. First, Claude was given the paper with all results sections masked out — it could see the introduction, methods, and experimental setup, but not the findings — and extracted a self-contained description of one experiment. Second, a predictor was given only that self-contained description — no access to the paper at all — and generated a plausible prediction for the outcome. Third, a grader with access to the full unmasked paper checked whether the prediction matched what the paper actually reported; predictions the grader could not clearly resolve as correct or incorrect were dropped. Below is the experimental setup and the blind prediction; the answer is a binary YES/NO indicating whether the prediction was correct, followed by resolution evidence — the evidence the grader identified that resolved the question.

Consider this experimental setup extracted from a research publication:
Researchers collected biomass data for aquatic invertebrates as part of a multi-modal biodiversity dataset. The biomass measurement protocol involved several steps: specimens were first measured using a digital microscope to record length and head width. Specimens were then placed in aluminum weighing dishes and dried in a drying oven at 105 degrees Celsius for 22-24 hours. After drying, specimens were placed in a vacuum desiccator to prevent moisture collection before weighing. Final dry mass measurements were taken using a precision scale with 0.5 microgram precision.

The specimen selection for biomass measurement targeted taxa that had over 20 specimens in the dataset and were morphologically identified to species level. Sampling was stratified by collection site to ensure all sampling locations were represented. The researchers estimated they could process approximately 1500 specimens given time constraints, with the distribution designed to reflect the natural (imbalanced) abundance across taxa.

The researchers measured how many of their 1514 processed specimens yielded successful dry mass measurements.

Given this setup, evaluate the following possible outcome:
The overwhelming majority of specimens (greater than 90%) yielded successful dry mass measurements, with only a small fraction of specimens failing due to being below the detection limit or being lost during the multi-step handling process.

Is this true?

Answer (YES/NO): NO